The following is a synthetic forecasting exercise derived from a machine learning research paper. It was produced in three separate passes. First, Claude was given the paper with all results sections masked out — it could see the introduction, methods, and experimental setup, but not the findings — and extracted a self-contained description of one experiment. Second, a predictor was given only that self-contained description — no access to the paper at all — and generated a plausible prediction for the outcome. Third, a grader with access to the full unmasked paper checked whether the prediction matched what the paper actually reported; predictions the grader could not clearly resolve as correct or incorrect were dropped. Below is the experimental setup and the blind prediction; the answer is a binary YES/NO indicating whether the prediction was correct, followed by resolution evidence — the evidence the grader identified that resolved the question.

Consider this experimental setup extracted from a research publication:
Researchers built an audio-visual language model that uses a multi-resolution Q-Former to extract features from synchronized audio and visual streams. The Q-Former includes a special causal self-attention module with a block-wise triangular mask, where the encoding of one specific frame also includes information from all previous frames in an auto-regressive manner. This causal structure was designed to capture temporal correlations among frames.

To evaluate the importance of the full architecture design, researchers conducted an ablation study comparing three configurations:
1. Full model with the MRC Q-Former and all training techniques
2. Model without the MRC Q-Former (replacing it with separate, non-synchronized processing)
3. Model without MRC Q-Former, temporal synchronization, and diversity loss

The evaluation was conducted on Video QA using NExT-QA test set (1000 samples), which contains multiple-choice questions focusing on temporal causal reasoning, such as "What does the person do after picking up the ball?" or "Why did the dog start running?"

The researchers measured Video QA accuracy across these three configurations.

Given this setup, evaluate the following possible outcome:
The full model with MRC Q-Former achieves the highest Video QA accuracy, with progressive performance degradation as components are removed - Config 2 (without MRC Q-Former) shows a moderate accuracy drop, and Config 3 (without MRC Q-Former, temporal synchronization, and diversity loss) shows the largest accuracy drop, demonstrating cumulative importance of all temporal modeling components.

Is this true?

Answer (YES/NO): YES